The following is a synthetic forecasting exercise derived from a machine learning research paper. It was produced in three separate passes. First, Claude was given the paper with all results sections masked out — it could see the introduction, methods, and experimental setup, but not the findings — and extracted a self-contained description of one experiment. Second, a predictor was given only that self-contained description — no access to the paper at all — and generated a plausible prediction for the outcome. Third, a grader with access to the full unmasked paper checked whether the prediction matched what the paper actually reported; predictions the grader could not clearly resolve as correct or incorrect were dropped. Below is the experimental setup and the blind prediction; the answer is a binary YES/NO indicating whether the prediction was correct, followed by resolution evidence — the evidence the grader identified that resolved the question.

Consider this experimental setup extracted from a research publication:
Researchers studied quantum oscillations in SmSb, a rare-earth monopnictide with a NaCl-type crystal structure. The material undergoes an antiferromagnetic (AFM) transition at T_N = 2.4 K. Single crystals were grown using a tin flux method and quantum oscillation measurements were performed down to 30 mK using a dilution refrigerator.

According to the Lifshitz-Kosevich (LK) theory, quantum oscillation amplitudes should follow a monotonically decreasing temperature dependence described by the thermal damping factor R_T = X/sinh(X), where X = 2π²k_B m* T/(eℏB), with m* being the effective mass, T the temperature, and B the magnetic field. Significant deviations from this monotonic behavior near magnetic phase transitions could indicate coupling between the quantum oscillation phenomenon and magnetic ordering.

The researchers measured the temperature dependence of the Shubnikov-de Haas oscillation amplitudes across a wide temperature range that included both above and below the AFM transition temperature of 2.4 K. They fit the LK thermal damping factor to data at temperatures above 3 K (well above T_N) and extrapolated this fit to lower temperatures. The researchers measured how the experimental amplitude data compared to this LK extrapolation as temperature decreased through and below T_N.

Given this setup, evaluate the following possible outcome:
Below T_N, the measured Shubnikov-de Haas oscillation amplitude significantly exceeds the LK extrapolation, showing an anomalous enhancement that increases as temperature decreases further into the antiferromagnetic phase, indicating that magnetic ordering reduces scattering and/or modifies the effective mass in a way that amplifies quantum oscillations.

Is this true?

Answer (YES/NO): NO